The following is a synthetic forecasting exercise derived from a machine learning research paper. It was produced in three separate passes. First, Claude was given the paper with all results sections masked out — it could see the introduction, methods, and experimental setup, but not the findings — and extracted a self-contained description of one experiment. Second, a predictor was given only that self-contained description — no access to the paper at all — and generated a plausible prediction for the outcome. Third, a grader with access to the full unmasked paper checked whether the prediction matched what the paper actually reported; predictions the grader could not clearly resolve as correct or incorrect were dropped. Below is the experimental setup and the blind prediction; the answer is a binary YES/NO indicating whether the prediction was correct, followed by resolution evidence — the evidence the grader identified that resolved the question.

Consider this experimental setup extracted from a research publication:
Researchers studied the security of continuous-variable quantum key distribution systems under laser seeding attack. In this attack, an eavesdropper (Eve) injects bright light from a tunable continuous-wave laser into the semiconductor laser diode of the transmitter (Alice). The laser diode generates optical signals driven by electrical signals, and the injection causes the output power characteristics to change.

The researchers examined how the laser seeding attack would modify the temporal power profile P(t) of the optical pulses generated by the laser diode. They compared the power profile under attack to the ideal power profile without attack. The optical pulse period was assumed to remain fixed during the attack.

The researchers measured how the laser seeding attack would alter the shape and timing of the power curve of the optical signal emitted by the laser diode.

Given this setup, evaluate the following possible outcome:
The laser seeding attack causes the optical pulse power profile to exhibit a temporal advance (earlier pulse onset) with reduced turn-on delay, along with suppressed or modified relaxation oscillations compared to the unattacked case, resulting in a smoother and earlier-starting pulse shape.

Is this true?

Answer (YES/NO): NO